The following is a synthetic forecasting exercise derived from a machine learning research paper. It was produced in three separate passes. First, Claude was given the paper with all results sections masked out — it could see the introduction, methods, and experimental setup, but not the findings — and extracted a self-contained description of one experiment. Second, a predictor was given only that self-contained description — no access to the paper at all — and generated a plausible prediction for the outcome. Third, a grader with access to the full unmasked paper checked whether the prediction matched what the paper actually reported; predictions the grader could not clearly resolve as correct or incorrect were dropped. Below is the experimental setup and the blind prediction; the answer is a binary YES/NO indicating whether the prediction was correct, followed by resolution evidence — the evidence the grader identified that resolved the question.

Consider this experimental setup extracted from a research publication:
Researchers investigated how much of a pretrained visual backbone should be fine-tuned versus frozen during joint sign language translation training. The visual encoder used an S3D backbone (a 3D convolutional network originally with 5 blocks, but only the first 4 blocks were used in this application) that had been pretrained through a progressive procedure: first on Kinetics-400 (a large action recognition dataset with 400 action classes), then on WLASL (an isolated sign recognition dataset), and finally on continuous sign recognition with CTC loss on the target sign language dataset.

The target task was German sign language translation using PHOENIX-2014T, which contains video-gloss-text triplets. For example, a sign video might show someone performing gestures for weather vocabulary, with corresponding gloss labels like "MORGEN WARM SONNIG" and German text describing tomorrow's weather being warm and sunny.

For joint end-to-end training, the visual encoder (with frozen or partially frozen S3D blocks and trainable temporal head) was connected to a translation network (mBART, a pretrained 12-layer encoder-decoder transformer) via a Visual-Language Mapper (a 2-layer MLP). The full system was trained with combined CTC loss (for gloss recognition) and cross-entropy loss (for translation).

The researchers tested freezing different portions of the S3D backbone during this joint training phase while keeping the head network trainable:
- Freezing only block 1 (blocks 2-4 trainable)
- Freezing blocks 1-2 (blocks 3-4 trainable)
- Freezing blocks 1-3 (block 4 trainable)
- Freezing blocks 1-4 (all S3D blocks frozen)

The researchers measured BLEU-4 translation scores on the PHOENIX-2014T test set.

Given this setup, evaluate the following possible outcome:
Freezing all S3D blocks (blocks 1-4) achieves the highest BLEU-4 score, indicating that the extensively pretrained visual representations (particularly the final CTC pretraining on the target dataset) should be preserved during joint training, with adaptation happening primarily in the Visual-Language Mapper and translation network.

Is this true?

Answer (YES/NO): YES